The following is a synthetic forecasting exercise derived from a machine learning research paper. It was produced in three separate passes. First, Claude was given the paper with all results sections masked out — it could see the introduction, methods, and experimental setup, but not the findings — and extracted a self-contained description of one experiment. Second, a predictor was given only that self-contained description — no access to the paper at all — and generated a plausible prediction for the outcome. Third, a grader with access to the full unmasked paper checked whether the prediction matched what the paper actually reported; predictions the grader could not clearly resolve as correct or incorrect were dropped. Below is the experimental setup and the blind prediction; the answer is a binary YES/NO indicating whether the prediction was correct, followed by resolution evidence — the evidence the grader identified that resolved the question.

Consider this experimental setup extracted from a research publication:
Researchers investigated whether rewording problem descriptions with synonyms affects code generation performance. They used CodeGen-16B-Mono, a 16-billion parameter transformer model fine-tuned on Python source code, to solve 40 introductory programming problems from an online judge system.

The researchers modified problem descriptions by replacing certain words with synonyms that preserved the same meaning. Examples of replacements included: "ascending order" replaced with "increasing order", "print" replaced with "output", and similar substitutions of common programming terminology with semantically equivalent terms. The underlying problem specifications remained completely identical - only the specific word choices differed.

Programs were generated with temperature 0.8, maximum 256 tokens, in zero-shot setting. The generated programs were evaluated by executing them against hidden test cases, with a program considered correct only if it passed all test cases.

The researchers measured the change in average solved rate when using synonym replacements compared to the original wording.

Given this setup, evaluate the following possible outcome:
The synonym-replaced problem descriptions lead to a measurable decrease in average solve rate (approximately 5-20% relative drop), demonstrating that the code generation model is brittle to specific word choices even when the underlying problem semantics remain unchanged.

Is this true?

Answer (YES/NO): NO